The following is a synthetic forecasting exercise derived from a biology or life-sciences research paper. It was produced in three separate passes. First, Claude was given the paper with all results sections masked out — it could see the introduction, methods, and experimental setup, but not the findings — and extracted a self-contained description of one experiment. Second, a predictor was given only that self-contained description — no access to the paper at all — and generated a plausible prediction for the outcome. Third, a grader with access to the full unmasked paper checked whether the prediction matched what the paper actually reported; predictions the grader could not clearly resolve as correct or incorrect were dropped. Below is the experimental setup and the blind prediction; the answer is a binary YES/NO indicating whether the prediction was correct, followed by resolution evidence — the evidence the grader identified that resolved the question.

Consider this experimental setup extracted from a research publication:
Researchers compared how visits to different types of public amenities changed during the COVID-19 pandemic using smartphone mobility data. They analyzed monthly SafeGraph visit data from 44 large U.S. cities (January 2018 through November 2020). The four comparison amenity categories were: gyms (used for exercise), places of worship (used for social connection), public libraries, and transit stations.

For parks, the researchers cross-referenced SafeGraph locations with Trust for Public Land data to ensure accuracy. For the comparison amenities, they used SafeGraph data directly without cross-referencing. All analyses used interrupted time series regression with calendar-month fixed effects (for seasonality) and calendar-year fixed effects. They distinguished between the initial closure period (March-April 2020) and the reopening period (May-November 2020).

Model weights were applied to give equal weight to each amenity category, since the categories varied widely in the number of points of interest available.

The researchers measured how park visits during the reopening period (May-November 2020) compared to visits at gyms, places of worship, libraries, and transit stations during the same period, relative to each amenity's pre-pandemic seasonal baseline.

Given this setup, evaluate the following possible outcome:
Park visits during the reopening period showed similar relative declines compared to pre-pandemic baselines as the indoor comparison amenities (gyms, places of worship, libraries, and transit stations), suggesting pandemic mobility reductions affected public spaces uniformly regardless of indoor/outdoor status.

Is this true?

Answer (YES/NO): NO